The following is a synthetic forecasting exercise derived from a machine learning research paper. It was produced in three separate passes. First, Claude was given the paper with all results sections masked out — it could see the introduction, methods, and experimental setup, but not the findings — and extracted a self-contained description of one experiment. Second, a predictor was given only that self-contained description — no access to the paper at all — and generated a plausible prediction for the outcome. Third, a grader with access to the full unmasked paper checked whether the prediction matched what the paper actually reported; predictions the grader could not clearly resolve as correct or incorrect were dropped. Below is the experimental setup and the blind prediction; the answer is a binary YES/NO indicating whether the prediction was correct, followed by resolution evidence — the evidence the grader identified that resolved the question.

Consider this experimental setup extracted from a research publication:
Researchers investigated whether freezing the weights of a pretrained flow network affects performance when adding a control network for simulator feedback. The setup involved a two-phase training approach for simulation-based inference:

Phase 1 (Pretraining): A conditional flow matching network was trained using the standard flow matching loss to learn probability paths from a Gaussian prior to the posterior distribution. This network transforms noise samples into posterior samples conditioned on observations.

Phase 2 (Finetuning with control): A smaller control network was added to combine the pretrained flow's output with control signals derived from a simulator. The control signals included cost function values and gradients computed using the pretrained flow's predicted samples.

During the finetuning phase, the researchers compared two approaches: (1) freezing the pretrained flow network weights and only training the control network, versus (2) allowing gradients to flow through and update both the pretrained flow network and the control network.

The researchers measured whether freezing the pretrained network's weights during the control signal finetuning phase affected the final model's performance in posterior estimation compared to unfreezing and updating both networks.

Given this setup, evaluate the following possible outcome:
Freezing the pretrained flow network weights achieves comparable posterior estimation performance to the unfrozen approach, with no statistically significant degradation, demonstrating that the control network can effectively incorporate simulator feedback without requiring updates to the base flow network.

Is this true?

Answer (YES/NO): YES